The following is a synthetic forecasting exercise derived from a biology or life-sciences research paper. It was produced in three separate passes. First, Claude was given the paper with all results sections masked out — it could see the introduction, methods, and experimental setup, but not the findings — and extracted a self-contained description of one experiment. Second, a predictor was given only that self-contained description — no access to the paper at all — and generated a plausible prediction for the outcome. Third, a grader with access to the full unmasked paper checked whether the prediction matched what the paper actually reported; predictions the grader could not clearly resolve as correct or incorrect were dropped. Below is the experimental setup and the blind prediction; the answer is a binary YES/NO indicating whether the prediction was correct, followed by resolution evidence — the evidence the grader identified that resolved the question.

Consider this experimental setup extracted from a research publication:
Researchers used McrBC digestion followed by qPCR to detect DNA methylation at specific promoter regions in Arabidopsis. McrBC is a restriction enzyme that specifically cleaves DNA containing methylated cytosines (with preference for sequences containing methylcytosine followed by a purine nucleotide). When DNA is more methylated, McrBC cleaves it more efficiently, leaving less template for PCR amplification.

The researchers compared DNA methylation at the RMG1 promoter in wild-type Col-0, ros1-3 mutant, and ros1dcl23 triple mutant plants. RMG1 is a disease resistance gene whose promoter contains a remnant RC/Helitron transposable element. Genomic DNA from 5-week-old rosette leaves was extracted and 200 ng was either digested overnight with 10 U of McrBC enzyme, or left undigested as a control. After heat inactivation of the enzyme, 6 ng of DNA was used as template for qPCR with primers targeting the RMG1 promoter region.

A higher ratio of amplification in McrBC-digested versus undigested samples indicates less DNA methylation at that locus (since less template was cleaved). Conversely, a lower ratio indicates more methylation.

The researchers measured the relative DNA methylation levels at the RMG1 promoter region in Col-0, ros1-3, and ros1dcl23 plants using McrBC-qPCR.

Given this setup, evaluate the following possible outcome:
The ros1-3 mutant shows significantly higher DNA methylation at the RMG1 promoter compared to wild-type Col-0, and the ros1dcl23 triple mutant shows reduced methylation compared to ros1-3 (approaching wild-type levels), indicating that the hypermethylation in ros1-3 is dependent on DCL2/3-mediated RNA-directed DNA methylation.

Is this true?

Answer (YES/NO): YES